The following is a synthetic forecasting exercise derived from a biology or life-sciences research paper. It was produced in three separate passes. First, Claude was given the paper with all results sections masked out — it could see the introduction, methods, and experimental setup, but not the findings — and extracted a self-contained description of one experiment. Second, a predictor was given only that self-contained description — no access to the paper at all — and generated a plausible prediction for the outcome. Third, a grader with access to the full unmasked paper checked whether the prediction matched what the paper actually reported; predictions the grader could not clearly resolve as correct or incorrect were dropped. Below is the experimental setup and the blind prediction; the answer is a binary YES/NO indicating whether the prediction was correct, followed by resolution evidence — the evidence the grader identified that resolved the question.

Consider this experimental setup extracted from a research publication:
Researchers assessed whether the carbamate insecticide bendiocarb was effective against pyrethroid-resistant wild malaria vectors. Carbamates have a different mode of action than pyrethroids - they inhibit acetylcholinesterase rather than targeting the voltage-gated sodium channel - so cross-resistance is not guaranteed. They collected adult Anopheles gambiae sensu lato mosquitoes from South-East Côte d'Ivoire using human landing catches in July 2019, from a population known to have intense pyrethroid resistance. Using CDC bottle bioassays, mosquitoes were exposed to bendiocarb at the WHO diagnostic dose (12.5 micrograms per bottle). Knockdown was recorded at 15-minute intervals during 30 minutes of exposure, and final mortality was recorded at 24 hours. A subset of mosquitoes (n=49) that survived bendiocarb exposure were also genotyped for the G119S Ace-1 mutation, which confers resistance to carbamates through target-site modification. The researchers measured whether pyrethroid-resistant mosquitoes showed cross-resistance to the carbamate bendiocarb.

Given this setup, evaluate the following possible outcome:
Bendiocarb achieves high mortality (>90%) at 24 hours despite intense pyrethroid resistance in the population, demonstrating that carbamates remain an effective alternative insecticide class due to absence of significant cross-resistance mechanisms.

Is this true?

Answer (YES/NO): NO